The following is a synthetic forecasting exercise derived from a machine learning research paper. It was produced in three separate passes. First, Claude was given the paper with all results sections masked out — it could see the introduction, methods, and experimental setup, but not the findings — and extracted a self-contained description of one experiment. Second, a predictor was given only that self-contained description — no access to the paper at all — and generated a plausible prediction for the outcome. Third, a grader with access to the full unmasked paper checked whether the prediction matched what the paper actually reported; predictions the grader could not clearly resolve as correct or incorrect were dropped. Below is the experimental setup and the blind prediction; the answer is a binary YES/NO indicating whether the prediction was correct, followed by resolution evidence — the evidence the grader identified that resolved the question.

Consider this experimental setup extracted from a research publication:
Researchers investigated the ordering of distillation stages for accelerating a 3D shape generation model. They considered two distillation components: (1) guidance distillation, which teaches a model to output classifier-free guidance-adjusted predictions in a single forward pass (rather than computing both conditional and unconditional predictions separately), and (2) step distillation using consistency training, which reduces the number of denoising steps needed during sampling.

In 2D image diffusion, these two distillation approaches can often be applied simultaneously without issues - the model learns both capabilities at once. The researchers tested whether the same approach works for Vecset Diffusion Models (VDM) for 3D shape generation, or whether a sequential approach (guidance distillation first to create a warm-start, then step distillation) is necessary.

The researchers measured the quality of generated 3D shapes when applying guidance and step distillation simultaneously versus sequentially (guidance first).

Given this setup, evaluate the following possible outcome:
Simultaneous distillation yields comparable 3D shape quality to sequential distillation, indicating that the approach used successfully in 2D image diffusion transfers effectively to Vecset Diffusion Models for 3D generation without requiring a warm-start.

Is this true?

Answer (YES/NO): NO